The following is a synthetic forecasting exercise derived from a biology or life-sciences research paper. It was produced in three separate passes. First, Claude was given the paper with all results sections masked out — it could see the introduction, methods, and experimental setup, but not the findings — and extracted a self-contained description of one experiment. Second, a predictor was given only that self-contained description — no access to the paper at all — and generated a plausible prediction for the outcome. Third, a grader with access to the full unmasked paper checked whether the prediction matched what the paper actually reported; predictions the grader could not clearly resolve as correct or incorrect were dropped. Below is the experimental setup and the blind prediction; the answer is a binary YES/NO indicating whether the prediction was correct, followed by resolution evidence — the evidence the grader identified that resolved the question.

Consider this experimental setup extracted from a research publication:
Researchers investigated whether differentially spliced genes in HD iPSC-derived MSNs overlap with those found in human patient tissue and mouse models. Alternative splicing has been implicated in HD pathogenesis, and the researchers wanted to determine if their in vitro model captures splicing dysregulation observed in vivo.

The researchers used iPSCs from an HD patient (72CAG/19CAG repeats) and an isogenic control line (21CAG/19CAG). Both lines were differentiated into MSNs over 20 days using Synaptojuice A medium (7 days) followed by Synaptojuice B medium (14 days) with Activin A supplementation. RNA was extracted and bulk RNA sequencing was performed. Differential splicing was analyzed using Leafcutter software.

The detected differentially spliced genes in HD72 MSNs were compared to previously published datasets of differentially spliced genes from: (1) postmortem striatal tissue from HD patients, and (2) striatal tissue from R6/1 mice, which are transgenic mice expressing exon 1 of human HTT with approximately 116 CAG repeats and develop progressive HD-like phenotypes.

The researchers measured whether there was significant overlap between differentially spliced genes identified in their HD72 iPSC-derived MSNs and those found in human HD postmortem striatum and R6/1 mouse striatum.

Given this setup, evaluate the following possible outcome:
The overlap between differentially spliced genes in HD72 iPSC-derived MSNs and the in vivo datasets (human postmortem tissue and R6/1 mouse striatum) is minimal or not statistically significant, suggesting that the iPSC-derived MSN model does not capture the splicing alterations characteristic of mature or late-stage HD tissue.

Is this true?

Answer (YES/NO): NO